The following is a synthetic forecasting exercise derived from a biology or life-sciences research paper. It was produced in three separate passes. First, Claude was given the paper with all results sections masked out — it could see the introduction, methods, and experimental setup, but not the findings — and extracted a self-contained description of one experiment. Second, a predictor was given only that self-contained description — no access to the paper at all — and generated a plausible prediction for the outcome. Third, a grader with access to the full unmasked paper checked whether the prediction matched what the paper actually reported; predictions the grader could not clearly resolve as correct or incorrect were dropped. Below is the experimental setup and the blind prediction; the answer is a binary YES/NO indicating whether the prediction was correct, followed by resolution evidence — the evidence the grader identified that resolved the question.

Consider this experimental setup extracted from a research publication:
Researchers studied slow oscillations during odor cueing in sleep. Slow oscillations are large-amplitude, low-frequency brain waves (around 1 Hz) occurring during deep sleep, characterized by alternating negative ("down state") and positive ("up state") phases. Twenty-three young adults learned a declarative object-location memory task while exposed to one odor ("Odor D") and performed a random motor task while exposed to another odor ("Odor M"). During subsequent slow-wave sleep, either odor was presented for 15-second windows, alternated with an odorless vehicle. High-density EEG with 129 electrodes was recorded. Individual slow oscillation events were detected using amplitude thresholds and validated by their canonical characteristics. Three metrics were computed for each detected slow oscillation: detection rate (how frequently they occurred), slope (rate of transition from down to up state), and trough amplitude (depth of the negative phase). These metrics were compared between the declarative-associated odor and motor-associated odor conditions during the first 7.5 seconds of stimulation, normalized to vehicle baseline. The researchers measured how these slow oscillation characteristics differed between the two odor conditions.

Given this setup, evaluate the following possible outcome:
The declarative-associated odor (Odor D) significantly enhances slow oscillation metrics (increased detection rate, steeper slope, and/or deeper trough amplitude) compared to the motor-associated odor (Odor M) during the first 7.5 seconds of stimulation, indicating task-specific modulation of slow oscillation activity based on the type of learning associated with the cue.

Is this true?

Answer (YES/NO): NO